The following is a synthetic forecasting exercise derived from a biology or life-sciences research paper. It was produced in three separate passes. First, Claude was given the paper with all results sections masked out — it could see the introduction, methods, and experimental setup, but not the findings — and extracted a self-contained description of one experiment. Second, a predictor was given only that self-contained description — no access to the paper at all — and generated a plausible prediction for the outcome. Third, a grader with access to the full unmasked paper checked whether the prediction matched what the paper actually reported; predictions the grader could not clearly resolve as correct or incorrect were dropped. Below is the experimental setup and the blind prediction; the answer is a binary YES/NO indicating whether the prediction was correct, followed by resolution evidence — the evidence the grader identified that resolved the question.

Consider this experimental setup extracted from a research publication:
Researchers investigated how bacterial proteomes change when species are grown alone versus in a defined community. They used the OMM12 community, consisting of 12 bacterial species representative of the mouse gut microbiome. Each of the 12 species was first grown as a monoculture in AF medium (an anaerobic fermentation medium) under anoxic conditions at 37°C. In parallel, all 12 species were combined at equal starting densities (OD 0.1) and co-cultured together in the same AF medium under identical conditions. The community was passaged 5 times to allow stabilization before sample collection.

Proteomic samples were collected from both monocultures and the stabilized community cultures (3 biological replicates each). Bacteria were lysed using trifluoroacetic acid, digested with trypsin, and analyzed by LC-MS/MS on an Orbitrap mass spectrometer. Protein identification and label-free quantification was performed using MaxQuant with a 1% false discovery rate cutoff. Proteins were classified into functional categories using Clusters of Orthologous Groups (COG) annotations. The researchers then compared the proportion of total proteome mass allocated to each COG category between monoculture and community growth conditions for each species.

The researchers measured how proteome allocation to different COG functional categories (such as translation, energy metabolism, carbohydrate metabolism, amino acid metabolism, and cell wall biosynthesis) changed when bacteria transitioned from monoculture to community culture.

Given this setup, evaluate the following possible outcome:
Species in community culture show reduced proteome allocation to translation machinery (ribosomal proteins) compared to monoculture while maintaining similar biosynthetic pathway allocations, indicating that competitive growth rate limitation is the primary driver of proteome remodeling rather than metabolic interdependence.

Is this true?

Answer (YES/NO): NO